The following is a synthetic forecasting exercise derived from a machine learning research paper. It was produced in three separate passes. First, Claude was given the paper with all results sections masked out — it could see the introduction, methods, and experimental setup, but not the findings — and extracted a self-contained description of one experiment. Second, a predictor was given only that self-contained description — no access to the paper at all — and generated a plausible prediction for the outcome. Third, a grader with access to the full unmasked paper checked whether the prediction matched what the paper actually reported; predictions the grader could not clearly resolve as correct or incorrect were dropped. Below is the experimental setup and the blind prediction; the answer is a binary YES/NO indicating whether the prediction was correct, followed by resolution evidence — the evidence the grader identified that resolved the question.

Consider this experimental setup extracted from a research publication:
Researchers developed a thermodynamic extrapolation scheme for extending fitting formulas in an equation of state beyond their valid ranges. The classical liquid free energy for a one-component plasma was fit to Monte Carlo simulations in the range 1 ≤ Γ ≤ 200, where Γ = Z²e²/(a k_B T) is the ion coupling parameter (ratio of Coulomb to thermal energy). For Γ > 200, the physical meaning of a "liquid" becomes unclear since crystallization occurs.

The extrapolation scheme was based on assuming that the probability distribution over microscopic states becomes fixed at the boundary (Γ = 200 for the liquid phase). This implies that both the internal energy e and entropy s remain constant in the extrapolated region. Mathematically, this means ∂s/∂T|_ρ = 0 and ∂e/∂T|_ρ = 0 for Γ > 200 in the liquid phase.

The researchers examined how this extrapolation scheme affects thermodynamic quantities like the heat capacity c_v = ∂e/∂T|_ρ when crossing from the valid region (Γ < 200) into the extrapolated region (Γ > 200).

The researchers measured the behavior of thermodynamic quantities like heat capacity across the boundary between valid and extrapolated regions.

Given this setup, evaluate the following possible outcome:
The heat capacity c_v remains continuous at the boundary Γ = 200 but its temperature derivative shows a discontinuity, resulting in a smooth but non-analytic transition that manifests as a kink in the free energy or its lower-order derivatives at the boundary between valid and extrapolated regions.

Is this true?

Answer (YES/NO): NO